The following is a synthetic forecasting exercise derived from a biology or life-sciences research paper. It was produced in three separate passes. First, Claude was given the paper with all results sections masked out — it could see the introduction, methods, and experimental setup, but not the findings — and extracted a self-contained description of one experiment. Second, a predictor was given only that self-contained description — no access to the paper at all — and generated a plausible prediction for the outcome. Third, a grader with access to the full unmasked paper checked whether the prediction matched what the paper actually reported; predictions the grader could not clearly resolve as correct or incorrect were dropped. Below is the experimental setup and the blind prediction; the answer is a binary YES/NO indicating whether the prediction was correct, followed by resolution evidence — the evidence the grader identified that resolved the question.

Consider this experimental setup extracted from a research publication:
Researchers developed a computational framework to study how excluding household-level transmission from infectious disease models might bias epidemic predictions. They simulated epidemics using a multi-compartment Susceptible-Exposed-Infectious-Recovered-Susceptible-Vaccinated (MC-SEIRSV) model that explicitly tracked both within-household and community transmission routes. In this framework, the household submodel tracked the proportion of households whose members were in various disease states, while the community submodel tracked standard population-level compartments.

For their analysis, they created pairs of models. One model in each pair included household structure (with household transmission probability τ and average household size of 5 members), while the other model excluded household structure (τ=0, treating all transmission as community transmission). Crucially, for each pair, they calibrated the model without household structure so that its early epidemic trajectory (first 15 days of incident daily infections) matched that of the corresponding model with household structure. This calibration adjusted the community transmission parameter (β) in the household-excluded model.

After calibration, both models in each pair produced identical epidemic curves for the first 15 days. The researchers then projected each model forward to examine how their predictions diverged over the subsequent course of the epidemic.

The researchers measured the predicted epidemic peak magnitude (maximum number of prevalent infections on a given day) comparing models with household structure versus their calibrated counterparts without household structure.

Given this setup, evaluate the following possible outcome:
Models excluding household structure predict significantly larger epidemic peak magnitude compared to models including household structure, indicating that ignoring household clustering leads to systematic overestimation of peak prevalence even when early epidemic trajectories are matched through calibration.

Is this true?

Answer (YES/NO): YES